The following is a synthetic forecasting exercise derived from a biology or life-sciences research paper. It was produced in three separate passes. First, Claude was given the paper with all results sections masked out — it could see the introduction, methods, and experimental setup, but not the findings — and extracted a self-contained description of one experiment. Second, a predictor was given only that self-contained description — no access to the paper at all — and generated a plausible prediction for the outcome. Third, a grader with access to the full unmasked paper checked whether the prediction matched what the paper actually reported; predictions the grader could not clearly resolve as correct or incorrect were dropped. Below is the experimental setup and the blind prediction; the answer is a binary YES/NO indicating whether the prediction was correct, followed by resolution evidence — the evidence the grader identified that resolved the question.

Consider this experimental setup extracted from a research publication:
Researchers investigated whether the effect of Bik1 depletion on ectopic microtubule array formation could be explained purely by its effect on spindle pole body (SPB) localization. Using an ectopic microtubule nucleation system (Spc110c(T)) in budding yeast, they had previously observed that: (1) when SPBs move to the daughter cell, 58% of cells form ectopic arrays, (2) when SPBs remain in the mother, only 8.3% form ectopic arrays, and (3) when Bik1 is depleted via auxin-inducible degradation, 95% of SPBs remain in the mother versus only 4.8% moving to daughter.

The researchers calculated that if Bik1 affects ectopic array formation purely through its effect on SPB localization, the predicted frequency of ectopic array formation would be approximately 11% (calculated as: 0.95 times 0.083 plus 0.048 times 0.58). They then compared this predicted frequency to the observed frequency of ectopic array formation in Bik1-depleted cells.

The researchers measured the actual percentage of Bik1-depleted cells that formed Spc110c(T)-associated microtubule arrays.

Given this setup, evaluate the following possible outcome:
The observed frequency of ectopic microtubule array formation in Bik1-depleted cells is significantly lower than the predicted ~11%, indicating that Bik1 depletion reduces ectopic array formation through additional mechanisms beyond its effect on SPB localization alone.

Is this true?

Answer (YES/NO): NO